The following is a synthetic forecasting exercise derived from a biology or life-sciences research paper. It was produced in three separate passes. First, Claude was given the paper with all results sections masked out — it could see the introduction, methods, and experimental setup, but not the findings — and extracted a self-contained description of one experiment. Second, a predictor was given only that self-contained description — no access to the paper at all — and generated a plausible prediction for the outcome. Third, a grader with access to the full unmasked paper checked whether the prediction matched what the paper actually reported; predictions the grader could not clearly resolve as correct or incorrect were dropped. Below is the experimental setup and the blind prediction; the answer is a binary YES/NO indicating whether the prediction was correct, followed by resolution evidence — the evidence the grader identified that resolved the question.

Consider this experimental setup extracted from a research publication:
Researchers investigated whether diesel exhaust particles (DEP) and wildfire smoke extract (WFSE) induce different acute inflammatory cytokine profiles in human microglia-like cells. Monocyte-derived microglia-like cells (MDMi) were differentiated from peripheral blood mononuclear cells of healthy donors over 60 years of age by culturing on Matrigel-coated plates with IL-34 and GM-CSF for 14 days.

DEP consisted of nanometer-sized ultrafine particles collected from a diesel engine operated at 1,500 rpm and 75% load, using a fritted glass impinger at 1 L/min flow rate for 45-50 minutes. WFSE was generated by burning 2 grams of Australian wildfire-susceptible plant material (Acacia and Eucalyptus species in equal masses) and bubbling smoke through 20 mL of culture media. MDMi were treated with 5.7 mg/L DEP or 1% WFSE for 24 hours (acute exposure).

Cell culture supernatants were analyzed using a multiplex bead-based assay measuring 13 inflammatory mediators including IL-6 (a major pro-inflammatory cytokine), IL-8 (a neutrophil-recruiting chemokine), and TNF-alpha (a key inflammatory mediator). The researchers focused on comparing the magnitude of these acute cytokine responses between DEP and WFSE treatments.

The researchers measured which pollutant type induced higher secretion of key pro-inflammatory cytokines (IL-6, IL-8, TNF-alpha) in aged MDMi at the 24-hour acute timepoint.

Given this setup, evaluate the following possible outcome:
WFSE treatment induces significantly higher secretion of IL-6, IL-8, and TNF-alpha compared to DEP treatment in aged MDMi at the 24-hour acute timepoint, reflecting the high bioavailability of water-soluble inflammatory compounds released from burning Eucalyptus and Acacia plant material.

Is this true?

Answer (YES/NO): NO